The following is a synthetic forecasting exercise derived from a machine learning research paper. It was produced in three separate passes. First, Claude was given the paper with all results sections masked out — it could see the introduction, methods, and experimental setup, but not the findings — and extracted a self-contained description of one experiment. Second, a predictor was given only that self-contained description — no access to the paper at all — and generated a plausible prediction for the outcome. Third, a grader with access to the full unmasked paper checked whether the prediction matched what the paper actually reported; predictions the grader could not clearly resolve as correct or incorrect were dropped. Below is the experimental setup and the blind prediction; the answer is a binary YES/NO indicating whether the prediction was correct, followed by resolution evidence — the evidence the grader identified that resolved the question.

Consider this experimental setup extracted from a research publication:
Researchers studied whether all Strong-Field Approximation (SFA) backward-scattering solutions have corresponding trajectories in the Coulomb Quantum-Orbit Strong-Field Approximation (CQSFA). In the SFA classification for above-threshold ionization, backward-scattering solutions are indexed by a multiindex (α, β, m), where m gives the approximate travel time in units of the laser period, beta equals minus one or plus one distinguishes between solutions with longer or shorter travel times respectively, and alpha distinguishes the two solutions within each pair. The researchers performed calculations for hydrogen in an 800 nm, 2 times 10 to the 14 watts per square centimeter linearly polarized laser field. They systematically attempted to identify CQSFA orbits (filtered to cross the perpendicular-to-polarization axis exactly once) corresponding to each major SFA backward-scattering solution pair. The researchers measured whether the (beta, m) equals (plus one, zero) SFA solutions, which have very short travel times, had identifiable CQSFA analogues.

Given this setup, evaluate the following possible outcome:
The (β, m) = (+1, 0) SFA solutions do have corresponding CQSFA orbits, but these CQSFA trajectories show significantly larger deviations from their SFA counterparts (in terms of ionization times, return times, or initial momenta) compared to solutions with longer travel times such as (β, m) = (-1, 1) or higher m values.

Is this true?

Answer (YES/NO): NO